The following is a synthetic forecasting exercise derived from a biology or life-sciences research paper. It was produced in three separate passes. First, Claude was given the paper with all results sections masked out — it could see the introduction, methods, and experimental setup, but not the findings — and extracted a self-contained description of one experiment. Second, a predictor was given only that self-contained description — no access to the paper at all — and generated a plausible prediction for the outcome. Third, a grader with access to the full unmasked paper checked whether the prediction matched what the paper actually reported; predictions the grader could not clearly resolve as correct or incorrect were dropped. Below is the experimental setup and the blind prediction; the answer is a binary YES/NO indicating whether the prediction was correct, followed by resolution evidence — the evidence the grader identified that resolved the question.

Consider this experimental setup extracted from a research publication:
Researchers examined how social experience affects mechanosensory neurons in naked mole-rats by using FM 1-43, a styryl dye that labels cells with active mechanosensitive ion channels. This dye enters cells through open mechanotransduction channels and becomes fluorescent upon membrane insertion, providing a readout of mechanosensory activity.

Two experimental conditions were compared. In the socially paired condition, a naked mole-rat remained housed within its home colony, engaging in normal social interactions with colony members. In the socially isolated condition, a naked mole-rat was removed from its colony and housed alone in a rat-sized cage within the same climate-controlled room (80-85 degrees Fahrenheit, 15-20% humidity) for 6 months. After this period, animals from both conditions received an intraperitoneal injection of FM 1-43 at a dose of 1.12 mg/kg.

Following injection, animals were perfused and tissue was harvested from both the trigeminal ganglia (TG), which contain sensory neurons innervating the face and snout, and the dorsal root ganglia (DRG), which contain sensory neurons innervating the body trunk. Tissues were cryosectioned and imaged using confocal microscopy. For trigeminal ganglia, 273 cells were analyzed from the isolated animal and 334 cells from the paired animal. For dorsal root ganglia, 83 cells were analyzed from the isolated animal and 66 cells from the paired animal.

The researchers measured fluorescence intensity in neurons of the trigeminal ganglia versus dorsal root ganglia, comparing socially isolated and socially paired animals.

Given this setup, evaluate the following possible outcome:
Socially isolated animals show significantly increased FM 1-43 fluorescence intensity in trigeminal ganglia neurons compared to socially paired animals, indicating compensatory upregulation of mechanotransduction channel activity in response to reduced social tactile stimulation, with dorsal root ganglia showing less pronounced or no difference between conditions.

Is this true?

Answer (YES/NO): NO